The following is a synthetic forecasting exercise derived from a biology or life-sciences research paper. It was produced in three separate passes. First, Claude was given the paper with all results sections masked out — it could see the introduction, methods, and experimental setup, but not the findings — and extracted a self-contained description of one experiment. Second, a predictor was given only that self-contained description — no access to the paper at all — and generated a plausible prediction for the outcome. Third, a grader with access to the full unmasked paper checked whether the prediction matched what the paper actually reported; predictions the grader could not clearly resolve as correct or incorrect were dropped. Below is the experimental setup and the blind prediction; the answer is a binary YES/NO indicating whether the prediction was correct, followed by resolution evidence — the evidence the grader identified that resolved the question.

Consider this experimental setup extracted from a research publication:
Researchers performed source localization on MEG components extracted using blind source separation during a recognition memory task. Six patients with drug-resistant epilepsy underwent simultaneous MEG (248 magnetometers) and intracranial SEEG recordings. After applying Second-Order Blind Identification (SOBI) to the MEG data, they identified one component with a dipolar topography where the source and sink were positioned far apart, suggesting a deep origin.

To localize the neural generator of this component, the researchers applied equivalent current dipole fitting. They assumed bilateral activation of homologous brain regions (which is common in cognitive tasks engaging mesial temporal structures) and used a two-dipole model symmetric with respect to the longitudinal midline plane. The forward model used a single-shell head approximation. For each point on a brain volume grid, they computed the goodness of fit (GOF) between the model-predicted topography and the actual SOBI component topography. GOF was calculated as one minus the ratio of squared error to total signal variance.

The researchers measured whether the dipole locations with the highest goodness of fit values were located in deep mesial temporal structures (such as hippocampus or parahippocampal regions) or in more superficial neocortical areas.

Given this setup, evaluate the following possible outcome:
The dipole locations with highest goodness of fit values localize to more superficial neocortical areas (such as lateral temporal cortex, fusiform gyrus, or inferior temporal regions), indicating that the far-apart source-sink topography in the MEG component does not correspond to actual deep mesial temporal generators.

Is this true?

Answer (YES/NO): NO